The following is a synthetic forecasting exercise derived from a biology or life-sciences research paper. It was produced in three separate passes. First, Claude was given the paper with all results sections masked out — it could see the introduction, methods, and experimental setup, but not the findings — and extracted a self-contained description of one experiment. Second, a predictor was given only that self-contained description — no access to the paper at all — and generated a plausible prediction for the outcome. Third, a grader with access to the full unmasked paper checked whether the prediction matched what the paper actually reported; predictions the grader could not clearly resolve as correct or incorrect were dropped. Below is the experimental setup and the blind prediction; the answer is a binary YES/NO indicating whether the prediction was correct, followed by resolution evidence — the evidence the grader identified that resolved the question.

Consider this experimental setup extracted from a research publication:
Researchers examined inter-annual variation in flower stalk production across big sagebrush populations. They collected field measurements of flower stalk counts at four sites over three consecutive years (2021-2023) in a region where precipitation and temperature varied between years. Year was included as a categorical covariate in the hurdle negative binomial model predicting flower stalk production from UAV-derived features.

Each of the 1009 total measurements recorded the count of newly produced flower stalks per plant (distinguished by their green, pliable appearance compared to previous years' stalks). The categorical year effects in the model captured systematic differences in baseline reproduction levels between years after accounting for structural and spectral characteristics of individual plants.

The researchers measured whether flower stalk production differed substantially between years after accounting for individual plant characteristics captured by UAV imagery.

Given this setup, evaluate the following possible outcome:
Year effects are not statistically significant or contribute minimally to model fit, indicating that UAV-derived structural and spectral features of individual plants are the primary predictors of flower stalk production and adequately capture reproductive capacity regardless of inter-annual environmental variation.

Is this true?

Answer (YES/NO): NO